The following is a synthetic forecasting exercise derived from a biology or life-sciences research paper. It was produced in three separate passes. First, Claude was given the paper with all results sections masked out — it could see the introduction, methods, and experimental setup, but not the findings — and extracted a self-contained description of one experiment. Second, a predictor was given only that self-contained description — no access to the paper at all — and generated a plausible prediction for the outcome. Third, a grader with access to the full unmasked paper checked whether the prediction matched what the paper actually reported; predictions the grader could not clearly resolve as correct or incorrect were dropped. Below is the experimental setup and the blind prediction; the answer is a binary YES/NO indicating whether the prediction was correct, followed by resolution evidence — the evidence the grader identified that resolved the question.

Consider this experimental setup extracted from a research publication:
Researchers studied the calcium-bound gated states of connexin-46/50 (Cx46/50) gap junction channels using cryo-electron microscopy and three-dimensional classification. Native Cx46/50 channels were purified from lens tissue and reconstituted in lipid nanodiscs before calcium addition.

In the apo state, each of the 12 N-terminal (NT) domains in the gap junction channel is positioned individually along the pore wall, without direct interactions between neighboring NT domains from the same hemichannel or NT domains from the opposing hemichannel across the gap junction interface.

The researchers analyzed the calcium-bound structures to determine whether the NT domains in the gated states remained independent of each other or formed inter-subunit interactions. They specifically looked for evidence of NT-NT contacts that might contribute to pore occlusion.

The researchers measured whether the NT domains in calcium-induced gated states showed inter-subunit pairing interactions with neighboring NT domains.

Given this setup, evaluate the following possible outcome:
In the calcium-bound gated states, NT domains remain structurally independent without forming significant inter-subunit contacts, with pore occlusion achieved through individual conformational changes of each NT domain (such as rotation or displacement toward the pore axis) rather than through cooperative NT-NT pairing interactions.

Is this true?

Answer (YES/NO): NO